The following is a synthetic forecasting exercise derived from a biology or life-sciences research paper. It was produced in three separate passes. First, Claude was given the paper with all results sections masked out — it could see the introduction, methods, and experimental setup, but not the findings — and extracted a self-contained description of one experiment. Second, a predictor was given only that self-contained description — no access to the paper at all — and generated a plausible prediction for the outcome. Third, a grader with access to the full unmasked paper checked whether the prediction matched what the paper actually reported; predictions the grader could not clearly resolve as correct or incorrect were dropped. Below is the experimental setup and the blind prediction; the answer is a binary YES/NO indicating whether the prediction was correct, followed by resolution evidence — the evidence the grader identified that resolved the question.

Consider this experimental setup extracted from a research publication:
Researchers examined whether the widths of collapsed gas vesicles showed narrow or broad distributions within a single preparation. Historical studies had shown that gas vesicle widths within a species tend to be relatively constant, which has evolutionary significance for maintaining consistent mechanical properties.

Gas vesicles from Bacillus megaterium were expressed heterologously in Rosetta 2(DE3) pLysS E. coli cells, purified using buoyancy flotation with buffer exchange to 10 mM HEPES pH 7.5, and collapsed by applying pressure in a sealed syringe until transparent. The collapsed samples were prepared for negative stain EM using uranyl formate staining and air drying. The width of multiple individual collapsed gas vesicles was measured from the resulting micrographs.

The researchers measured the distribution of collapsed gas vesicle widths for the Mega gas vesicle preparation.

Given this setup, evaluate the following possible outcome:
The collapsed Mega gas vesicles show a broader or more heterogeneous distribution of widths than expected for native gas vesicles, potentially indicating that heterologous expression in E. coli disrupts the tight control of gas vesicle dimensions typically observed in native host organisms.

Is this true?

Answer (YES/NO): NO